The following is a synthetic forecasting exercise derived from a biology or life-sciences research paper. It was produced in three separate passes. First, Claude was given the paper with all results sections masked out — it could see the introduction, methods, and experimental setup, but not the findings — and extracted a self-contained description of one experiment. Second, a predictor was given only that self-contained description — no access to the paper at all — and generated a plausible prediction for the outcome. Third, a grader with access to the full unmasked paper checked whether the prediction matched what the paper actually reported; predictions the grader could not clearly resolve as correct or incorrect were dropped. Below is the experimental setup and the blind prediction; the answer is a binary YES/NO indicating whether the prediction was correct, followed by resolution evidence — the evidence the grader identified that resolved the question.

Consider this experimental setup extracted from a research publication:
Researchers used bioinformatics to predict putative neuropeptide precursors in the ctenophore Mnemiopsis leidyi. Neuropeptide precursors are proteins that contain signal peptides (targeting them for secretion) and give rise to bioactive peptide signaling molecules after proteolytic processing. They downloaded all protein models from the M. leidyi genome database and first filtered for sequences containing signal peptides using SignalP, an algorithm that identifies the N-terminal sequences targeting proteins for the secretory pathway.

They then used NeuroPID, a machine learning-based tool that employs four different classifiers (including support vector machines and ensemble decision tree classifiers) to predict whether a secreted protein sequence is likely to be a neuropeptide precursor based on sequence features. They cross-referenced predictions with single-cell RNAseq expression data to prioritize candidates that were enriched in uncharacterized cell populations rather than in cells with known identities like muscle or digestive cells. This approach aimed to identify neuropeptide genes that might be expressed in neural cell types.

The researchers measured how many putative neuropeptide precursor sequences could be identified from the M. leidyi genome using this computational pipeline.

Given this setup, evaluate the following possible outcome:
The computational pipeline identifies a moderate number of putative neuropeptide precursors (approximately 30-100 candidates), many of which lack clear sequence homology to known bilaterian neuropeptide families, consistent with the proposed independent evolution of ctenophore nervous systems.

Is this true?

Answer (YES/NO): NO